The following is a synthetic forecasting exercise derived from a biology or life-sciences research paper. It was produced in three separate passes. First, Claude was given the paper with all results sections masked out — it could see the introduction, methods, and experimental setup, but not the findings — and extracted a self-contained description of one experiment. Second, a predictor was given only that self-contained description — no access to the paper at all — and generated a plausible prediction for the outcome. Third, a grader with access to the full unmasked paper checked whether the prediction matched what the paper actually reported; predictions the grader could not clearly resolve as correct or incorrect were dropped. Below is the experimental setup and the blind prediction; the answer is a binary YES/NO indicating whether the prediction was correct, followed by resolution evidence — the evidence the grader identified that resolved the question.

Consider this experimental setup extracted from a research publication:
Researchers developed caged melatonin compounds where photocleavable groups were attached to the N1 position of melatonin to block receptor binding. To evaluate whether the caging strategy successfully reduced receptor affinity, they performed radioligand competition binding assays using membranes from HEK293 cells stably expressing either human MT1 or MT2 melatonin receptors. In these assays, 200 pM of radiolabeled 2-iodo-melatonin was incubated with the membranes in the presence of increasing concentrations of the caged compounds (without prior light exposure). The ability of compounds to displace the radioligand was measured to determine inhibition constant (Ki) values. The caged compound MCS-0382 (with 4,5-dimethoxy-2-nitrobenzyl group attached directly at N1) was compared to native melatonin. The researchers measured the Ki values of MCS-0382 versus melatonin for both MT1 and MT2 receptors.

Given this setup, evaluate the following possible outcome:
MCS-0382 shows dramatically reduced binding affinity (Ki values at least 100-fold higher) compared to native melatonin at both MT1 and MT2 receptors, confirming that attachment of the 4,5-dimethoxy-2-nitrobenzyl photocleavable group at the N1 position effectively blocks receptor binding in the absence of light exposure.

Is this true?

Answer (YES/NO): YES